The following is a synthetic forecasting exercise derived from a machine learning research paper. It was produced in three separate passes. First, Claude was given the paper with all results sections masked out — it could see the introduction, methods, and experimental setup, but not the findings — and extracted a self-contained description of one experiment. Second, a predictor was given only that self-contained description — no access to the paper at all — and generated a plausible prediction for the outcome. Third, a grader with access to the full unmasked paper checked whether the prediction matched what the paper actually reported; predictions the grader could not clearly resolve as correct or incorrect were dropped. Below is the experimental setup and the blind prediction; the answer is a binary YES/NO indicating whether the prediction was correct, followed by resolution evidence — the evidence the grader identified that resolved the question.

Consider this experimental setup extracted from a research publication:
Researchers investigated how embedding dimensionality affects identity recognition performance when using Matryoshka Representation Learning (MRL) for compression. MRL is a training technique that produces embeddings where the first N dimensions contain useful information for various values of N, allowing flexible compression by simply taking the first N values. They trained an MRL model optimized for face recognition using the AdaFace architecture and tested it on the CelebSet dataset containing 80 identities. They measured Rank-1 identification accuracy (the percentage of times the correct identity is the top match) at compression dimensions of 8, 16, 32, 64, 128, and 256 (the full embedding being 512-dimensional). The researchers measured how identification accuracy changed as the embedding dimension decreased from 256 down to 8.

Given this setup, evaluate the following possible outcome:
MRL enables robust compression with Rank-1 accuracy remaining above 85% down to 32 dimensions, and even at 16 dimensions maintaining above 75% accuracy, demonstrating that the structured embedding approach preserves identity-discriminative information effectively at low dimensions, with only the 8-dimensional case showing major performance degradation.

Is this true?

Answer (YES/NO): YES